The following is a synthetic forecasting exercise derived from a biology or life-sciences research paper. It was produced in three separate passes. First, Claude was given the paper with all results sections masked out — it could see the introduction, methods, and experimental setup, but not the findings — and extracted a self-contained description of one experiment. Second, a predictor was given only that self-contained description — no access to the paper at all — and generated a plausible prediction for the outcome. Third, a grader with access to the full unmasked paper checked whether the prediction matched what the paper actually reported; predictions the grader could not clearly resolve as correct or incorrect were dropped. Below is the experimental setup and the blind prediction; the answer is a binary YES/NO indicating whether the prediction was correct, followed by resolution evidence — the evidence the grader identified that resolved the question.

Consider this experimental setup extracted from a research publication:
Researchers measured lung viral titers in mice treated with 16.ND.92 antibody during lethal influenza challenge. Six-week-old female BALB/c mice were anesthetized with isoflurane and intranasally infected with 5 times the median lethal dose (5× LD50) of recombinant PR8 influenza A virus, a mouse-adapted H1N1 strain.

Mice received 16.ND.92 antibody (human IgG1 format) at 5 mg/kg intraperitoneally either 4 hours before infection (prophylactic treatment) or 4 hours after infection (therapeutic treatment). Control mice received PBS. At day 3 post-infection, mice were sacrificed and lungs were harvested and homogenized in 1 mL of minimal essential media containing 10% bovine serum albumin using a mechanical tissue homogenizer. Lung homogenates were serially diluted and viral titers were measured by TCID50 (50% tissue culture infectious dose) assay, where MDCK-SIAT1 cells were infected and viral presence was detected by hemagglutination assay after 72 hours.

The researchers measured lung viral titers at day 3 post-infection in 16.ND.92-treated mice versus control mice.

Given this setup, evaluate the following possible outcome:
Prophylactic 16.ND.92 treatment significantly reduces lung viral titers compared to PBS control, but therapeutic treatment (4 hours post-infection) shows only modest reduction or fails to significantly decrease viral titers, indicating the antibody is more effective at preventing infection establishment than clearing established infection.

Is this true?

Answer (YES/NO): NO